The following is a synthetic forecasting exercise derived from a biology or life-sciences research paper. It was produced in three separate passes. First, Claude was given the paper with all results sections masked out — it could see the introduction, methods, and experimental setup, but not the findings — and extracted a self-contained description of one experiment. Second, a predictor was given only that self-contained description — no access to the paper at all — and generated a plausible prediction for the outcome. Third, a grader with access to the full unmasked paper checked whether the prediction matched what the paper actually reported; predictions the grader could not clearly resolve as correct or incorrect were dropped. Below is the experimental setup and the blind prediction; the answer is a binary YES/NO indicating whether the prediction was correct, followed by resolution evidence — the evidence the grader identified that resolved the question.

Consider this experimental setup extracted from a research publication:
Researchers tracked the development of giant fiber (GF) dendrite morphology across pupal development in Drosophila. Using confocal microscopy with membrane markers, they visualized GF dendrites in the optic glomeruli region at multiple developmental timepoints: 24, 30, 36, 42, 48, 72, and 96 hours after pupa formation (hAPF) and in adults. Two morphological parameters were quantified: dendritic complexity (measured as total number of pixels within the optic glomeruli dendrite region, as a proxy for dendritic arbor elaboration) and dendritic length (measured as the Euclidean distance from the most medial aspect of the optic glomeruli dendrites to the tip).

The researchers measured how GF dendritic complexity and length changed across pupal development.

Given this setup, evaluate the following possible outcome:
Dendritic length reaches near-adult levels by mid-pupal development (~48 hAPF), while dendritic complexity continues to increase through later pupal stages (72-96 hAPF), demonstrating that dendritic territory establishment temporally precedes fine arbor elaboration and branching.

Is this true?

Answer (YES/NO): NO